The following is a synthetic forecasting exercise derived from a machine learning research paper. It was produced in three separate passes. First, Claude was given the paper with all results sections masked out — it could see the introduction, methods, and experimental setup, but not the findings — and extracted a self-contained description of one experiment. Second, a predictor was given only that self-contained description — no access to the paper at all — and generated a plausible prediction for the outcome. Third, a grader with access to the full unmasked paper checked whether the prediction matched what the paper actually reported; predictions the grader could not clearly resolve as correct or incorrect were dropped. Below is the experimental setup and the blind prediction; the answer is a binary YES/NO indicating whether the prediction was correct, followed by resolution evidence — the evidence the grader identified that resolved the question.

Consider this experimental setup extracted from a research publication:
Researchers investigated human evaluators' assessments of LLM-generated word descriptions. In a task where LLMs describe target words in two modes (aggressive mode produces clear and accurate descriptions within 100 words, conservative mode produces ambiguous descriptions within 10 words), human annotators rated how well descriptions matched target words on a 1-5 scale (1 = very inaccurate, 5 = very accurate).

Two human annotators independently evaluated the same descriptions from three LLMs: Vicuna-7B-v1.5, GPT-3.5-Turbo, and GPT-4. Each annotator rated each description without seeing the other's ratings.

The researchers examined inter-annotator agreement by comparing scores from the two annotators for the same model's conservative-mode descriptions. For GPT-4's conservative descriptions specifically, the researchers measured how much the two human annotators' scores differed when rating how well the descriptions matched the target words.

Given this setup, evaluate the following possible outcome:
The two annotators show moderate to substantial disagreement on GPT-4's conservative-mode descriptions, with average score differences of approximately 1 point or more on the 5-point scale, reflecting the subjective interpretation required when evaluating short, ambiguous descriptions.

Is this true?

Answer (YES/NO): YES